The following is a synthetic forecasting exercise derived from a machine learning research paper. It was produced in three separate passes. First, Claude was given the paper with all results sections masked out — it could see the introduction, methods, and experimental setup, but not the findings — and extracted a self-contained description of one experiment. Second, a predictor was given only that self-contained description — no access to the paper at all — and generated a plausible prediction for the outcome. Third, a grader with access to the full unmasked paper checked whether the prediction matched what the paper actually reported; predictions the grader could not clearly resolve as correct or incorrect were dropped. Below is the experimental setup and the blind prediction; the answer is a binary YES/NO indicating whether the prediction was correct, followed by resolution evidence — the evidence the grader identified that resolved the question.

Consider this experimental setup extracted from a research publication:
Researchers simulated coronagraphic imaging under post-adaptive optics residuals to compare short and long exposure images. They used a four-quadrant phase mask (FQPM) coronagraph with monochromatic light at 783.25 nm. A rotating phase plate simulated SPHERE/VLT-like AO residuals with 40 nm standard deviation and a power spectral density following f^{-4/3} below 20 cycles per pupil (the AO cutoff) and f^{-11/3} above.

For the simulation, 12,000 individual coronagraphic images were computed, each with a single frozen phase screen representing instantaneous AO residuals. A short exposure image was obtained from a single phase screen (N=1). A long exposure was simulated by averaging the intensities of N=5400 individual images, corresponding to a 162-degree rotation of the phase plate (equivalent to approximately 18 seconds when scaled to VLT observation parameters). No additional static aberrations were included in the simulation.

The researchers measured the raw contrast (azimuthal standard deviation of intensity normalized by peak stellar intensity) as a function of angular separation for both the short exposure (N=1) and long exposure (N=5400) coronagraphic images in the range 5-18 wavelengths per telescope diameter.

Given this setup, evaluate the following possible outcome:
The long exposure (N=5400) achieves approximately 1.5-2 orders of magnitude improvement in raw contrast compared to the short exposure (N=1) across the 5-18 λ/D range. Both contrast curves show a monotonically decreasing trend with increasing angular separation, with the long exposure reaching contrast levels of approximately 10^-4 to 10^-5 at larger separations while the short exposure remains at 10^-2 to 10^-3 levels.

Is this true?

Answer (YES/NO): NO